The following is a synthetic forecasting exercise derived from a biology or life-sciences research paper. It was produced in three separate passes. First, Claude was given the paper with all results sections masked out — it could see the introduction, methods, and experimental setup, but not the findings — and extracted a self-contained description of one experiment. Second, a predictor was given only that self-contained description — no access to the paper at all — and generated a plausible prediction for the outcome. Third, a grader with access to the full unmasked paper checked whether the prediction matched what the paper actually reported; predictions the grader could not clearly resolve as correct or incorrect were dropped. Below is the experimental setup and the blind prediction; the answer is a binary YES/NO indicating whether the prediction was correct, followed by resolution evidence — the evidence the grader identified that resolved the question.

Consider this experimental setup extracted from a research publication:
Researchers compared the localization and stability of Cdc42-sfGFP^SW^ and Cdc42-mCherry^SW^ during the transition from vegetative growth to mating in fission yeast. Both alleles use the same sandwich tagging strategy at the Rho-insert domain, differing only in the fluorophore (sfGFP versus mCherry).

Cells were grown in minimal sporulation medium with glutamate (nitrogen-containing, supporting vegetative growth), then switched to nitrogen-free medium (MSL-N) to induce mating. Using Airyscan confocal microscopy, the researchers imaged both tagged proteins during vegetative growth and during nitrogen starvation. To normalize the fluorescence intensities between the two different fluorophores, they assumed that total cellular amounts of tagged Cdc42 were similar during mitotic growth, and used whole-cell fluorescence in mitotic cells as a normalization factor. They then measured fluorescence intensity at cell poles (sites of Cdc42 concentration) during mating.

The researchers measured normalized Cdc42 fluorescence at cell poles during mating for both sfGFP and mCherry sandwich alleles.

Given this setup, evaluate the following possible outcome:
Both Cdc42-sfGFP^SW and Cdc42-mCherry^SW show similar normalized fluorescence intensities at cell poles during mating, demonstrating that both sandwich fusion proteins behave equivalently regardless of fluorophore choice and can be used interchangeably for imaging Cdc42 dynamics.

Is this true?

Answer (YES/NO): NO